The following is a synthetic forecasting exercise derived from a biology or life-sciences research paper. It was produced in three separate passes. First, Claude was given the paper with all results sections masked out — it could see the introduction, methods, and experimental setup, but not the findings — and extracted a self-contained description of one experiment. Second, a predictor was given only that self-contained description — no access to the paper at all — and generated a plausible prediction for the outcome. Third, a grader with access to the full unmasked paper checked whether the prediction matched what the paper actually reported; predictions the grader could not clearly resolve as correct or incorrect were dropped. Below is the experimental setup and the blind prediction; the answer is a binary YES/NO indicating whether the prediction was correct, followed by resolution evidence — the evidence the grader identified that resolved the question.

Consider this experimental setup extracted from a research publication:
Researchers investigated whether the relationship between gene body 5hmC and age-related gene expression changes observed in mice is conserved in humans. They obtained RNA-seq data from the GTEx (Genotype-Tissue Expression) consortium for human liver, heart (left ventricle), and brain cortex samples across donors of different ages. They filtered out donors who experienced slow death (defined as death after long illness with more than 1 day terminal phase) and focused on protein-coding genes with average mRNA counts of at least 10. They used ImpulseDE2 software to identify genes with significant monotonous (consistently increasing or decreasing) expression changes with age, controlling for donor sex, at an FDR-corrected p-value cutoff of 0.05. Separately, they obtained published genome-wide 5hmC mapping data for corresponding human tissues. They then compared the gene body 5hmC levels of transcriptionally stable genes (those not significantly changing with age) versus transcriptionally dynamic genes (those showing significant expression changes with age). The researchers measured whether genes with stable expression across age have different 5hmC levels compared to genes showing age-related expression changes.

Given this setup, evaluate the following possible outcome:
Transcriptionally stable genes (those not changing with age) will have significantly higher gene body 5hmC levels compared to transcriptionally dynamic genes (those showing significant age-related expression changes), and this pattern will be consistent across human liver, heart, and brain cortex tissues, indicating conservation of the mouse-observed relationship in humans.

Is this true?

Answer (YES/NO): NO